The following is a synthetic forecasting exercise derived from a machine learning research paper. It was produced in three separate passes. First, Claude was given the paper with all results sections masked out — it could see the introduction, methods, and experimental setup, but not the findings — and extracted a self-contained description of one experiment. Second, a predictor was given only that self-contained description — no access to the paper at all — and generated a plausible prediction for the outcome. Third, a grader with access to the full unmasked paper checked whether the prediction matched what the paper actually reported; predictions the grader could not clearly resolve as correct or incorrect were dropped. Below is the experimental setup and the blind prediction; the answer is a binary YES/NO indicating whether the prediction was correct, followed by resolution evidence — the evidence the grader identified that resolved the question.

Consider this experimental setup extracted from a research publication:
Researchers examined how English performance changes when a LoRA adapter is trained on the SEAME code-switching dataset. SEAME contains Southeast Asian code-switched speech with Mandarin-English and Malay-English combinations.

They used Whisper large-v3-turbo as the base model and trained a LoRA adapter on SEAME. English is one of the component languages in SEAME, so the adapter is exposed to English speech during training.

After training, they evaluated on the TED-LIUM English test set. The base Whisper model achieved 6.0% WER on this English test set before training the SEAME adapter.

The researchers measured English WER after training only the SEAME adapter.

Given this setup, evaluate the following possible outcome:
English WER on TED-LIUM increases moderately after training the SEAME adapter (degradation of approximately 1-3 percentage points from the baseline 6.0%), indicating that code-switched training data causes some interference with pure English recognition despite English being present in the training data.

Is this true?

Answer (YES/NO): YES